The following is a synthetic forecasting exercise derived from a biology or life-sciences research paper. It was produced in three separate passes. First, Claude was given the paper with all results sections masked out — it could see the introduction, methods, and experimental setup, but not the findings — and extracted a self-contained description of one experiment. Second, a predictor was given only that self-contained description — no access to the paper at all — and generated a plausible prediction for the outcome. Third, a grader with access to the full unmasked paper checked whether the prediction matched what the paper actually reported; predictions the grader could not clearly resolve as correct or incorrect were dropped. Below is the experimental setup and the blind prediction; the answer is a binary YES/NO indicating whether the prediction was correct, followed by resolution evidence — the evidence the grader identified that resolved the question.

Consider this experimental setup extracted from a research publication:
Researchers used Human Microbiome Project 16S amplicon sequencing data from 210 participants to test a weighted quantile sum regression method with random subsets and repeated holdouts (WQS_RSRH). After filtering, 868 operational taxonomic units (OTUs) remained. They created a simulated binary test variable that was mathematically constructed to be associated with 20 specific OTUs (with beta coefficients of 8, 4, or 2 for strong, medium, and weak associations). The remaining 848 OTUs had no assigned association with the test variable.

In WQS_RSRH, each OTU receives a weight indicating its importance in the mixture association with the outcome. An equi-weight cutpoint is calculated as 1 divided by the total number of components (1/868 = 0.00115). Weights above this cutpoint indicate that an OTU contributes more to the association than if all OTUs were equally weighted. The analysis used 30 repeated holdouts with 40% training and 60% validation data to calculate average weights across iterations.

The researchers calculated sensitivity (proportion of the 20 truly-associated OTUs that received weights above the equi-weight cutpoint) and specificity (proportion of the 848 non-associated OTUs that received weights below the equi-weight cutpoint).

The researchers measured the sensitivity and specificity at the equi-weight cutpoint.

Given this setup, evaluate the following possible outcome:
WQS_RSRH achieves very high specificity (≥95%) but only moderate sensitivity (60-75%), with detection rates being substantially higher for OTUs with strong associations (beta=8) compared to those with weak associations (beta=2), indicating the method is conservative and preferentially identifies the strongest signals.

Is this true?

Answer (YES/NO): NO